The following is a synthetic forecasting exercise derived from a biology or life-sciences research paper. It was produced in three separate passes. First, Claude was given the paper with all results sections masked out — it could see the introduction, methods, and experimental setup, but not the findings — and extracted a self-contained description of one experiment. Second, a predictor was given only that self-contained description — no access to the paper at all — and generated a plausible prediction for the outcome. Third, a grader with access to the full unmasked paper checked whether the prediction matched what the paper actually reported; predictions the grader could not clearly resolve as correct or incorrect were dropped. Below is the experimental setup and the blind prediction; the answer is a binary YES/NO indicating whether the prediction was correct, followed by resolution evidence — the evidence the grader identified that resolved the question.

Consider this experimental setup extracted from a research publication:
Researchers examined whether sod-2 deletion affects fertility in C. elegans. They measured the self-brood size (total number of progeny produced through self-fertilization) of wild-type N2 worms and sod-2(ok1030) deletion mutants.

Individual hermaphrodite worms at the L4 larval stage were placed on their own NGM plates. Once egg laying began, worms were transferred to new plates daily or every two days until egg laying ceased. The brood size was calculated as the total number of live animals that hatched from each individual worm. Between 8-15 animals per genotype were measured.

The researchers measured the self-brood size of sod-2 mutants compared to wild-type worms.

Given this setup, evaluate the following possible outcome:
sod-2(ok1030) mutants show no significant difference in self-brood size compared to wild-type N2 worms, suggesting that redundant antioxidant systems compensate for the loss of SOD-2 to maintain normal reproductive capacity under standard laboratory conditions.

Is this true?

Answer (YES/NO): NO